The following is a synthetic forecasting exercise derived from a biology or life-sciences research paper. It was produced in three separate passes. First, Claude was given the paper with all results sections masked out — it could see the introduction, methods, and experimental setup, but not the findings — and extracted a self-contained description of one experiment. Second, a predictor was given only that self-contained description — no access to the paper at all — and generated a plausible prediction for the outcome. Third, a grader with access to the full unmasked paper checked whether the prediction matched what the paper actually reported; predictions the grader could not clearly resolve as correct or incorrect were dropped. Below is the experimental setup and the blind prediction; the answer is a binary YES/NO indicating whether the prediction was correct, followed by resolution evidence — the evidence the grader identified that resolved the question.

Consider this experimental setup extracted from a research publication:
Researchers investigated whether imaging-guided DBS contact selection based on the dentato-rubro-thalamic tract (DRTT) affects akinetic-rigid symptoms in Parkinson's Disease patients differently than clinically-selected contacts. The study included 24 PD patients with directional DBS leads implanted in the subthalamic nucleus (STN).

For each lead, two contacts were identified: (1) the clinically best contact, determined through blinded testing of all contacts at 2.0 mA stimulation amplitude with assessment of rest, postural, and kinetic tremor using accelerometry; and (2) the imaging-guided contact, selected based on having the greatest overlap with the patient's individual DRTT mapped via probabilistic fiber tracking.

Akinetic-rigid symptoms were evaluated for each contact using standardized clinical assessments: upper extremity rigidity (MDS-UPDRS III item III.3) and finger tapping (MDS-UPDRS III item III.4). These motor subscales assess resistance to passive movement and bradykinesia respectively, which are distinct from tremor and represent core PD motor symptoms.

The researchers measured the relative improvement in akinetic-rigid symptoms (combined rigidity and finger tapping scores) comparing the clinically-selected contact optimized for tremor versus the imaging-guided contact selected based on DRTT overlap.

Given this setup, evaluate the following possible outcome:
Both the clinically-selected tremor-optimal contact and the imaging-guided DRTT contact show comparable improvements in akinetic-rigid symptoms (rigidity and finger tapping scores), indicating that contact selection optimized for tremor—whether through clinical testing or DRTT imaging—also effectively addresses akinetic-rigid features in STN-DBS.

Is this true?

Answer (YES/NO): NO